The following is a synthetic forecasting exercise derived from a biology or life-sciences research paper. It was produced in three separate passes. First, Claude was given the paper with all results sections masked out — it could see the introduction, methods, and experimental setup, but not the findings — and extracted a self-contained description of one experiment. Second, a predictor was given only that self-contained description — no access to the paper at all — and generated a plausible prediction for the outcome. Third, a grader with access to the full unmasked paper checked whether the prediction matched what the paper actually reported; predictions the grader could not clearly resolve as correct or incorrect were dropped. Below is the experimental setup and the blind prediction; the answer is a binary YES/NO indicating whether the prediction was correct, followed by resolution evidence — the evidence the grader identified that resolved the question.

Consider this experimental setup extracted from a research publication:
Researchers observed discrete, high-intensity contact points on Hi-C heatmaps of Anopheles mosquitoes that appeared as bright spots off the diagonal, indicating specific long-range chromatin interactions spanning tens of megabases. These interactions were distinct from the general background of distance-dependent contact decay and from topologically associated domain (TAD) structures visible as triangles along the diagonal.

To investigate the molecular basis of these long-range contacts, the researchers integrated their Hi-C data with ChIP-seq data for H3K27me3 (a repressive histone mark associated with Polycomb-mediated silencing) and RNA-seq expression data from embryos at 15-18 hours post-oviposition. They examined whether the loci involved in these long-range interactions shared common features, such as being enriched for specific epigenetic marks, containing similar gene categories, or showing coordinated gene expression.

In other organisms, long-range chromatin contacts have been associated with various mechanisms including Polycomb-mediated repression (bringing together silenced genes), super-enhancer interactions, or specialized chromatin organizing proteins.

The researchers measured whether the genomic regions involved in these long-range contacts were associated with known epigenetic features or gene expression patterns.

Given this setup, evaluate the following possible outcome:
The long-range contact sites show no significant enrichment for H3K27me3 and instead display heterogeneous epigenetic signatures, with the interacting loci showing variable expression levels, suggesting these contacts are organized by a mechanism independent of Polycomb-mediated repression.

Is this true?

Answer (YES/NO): YES